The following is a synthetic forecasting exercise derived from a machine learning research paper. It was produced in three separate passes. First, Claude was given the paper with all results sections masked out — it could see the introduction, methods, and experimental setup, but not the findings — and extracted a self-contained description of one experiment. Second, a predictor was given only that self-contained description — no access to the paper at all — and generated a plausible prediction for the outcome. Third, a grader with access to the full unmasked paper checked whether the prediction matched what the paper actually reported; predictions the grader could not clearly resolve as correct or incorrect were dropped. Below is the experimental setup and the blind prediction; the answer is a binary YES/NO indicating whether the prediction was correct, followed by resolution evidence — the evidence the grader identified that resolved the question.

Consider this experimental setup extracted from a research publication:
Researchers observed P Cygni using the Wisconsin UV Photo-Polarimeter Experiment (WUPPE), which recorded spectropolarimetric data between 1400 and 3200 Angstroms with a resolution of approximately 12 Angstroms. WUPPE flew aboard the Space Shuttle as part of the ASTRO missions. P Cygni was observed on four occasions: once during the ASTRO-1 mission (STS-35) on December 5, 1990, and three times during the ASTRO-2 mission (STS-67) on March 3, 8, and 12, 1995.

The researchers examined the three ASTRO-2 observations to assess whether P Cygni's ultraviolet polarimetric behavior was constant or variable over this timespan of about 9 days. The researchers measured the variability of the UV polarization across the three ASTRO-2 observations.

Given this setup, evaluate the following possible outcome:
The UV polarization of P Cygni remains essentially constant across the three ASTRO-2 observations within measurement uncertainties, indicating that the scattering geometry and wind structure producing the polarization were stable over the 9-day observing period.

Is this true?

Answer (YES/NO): YES